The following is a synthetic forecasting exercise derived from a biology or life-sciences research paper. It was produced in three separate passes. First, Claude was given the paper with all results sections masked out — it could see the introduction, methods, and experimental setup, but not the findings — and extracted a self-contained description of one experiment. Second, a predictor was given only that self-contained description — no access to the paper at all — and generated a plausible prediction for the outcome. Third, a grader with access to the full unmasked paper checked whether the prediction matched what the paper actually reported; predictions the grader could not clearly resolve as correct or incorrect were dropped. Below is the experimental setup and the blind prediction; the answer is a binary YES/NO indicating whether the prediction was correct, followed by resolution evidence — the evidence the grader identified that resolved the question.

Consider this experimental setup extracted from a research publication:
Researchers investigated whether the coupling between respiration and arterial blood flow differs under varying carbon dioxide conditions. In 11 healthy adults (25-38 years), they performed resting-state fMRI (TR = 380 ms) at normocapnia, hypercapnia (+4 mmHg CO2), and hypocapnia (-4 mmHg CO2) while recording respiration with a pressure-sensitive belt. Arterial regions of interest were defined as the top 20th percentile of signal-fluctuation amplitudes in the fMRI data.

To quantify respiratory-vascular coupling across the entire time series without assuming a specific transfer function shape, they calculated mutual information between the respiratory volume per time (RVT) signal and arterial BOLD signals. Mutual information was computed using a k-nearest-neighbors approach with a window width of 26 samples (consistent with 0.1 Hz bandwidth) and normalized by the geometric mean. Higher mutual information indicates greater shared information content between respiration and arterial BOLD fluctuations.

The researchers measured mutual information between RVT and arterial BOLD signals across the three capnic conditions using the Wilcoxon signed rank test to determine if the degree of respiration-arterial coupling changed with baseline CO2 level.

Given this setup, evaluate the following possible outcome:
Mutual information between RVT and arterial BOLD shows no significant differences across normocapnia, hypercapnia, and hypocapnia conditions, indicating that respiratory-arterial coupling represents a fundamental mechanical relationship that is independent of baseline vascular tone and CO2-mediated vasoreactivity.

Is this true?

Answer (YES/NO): YES